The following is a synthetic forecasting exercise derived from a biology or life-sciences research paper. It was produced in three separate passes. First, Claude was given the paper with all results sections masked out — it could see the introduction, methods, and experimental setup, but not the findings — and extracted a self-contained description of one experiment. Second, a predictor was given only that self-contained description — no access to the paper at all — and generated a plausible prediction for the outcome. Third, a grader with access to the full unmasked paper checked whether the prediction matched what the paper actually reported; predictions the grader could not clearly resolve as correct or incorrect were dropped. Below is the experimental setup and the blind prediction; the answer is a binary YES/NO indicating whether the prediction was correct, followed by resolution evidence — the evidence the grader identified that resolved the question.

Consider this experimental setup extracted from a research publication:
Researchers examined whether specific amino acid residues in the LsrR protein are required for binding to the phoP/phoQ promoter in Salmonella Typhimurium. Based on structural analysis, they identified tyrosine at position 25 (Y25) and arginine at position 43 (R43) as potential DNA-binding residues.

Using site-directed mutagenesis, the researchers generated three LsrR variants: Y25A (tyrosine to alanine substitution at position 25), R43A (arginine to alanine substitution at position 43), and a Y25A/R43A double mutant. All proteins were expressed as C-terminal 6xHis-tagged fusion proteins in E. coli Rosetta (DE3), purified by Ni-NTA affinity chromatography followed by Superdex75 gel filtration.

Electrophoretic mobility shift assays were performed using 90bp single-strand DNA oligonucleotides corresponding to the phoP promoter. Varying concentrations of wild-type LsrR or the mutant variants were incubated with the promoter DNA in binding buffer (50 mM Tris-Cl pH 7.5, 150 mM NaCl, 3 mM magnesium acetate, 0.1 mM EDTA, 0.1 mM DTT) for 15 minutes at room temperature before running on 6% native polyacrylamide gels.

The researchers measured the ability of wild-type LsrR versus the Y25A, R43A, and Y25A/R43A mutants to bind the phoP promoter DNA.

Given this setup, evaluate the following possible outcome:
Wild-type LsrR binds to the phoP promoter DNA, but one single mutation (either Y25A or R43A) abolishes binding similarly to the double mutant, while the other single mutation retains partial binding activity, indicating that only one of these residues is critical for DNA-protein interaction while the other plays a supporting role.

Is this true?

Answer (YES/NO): NO